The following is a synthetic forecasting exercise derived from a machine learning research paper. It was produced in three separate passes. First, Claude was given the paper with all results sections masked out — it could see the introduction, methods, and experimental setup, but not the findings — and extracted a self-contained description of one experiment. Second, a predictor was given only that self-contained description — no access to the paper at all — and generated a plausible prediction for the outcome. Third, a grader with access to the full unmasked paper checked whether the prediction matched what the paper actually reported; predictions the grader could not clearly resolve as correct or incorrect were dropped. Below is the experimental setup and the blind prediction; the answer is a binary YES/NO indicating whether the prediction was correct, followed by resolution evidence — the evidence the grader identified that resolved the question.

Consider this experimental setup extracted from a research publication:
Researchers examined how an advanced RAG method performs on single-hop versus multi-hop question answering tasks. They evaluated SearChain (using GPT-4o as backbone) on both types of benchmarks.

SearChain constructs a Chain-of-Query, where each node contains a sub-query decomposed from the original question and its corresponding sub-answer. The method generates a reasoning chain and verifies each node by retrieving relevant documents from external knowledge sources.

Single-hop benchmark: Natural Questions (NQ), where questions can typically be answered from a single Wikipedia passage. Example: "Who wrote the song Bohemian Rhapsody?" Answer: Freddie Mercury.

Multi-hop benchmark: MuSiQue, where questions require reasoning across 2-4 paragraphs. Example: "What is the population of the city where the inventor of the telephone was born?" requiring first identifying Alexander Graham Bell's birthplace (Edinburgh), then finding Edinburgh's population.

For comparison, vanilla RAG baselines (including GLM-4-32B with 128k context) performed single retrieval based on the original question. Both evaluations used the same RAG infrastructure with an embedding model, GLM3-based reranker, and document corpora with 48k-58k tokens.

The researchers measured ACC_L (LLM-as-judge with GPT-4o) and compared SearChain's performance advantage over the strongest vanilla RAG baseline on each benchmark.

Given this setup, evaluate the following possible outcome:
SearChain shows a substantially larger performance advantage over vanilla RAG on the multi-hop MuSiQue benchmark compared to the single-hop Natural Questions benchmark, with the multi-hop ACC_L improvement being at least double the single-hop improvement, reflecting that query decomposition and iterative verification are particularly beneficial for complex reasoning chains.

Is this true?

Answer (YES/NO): YES